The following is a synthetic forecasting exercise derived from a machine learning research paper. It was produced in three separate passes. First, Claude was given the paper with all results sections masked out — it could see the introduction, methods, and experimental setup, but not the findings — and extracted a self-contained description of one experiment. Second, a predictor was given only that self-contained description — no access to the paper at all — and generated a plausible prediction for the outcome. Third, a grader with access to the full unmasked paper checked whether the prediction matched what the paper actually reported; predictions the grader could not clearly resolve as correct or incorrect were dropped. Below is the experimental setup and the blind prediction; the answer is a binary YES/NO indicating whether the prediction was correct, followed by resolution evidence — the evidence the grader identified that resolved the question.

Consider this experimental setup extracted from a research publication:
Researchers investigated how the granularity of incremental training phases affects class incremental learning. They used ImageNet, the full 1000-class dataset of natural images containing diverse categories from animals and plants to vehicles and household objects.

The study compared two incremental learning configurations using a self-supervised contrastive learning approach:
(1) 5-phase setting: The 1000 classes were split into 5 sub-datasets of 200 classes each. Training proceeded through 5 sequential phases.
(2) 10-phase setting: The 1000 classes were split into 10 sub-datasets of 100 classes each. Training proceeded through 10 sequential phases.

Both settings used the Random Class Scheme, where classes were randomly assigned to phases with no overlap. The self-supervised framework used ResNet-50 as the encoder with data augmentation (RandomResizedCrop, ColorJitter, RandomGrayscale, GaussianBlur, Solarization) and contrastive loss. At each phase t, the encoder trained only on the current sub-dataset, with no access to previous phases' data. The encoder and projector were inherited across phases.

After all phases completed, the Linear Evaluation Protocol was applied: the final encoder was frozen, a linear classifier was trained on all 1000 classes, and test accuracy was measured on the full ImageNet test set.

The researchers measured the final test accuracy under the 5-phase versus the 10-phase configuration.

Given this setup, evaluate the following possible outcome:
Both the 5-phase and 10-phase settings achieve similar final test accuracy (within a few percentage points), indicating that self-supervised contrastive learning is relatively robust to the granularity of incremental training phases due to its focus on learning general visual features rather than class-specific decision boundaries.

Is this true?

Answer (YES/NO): NO